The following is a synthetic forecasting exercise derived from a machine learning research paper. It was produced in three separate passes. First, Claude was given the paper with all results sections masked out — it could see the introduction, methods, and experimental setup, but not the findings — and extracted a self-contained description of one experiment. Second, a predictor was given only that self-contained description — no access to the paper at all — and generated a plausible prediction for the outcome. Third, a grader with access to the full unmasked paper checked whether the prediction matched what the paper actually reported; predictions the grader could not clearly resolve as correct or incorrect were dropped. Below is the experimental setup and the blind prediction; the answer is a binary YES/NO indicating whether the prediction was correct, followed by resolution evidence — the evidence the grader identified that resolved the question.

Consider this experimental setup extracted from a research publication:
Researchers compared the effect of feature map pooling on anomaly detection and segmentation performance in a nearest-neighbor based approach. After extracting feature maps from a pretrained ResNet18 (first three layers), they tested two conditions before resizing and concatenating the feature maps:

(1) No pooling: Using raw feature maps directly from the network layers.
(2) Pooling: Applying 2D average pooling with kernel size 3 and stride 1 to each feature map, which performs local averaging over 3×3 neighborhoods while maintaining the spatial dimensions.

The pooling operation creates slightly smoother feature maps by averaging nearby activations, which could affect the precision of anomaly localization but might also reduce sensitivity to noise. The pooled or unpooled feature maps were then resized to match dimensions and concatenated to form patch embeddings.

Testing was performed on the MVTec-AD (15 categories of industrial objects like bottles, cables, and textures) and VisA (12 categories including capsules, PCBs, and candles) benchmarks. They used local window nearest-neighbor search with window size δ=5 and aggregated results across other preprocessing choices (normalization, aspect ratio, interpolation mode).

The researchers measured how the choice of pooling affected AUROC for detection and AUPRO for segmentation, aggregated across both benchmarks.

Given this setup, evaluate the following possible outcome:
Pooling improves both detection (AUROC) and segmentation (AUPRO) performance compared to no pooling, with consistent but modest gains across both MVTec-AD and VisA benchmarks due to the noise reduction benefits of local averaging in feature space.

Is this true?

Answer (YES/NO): NO